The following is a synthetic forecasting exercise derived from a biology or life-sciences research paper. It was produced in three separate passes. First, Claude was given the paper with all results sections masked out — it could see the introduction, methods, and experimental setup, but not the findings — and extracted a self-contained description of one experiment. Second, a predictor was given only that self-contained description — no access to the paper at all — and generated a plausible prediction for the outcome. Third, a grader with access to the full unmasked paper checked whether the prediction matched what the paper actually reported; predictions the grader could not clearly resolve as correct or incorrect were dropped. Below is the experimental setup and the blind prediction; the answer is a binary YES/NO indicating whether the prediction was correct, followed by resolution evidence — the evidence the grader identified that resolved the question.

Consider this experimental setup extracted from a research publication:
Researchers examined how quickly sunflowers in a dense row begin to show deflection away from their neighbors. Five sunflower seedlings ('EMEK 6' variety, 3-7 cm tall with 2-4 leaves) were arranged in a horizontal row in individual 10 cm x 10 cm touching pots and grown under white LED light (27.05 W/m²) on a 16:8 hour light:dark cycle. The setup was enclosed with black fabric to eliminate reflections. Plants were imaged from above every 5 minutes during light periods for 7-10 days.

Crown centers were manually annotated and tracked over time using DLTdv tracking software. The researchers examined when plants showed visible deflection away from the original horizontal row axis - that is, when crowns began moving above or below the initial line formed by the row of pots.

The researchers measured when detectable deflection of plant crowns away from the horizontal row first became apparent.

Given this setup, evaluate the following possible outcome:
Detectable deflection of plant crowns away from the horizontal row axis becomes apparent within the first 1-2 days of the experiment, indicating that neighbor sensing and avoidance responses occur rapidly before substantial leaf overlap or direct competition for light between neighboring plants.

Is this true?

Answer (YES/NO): NO